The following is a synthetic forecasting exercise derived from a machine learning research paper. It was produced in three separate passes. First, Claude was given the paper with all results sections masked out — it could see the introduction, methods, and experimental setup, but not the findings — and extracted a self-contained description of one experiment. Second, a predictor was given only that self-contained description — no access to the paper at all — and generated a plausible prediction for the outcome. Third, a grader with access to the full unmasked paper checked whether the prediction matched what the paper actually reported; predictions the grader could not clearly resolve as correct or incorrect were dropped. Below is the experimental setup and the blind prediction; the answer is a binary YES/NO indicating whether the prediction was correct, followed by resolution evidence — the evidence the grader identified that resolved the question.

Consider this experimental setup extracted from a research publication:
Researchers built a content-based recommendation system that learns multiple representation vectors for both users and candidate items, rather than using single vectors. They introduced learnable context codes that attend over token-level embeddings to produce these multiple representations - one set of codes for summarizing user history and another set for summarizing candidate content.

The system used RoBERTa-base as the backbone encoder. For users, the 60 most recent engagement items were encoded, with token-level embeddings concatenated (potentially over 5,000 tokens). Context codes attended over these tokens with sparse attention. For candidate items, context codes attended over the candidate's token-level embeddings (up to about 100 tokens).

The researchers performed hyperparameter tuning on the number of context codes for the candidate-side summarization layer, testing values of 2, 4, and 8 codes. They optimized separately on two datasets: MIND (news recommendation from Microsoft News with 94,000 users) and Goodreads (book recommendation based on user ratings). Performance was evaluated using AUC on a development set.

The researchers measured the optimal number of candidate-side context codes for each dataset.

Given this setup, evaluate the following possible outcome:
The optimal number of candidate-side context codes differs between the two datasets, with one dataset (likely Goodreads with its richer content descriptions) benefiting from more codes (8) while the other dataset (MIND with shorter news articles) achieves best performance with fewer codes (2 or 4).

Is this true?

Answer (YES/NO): NO